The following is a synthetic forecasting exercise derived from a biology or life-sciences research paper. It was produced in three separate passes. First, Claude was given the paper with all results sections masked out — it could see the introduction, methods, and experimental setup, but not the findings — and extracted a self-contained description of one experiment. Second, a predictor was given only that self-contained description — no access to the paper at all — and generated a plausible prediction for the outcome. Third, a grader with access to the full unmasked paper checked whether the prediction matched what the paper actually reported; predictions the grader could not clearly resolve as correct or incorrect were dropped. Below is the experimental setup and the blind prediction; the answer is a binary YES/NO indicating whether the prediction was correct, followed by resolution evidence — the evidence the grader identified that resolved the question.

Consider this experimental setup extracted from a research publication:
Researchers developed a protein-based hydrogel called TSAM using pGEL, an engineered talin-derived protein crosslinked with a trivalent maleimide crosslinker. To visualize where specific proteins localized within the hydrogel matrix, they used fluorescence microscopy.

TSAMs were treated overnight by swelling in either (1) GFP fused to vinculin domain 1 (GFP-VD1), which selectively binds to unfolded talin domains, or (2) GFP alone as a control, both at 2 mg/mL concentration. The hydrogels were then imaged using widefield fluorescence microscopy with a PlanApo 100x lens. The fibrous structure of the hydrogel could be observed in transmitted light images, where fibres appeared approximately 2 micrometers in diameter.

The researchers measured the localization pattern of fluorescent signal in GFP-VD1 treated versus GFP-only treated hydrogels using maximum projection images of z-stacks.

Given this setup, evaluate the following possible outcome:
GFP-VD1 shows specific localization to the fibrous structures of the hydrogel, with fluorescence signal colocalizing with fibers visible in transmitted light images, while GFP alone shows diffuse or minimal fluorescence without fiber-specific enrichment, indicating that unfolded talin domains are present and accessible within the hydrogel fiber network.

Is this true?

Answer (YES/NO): YES